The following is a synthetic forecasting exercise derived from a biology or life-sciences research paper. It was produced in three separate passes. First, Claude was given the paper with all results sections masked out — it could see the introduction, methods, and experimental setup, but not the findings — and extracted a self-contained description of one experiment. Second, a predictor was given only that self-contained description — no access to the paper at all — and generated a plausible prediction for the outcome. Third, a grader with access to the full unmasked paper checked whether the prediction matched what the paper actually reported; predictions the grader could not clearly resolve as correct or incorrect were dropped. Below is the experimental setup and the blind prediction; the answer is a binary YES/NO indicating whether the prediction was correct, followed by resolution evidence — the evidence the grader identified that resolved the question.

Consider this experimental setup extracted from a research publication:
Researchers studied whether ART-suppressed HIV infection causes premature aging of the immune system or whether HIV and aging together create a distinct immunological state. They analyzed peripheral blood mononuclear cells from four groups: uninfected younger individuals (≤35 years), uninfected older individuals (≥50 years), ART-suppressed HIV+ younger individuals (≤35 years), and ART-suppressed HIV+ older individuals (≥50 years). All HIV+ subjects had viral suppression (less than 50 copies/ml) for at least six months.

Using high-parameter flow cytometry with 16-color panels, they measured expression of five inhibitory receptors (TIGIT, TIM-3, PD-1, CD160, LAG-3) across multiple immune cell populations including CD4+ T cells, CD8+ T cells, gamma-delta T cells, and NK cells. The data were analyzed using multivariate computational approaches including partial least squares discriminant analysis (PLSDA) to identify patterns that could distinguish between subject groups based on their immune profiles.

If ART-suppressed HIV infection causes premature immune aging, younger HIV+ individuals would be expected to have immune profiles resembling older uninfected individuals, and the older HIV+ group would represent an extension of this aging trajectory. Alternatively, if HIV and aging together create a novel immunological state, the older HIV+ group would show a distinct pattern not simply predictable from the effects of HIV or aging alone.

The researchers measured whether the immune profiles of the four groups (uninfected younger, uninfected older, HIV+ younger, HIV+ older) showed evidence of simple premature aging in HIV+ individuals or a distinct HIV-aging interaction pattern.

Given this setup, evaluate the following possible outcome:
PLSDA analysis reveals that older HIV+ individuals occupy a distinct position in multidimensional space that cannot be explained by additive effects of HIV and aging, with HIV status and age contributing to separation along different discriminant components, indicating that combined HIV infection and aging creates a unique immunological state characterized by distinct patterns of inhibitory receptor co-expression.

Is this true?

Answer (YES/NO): YES